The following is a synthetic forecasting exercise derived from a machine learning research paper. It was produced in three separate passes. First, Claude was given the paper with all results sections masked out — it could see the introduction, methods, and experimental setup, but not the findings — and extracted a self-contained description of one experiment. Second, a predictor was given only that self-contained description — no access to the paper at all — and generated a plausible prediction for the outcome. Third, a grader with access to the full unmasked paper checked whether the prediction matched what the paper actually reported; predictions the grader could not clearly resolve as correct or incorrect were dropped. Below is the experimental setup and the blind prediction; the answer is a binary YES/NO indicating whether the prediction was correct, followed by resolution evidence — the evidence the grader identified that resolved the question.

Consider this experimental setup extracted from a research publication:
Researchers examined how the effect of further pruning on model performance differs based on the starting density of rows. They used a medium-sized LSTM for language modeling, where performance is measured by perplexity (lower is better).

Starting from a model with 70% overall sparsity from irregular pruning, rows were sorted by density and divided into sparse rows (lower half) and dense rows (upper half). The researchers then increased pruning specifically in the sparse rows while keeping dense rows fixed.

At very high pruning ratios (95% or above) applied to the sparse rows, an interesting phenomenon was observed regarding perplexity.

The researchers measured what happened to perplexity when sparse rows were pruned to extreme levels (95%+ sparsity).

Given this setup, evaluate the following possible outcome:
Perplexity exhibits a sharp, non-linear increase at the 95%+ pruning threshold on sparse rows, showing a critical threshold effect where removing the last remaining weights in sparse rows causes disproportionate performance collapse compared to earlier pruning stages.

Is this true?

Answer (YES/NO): YES